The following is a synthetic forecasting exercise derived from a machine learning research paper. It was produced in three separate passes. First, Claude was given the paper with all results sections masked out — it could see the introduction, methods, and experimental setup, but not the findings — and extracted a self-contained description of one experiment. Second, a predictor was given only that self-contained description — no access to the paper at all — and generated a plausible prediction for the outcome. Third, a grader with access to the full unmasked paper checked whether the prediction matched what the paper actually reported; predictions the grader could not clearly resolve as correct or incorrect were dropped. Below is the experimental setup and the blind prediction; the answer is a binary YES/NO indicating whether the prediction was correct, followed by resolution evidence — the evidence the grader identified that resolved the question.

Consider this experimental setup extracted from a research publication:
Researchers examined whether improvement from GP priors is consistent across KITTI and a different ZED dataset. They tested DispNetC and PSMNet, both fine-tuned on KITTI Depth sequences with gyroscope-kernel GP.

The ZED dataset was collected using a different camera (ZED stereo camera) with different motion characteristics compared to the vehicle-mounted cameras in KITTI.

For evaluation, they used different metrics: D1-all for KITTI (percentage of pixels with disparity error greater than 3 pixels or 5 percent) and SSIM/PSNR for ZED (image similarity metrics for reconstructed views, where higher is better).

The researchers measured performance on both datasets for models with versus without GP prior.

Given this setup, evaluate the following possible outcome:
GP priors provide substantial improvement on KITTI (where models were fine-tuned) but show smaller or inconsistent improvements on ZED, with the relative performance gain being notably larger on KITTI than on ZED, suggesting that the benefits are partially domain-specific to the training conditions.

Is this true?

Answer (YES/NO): NO